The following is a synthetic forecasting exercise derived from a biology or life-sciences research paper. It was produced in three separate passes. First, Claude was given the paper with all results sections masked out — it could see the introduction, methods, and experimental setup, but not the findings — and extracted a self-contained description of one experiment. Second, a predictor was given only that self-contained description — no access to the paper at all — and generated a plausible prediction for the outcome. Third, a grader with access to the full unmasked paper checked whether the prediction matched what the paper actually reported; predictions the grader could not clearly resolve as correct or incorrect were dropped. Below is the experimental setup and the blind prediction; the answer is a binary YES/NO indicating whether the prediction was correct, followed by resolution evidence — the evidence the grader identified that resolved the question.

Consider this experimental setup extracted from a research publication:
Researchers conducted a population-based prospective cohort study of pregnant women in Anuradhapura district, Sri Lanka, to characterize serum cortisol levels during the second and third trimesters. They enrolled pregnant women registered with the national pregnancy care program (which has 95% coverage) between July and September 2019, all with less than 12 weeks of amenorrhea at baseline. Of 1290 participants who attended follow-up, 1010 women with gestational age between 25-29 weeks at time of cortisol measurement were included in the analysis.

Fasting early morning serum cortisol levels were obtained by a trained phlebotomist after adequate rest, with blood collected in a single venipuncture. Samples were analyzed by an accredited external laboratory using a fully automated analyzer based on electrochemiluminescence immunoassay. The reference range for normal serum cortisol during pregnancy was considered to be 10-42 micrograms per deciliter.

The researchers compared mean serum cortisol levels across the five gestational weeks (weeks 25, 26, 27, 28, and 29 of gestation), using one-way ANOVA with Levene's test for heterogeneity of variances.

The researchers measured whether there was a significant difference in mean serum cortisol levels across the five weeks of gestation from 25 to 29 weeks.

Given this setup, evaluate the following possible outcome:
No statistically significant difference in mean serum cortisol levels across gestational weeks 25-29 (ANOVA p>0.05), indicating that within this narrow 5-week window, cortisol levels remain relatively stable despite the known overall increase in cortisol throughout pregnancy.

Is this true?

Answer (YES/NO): NO